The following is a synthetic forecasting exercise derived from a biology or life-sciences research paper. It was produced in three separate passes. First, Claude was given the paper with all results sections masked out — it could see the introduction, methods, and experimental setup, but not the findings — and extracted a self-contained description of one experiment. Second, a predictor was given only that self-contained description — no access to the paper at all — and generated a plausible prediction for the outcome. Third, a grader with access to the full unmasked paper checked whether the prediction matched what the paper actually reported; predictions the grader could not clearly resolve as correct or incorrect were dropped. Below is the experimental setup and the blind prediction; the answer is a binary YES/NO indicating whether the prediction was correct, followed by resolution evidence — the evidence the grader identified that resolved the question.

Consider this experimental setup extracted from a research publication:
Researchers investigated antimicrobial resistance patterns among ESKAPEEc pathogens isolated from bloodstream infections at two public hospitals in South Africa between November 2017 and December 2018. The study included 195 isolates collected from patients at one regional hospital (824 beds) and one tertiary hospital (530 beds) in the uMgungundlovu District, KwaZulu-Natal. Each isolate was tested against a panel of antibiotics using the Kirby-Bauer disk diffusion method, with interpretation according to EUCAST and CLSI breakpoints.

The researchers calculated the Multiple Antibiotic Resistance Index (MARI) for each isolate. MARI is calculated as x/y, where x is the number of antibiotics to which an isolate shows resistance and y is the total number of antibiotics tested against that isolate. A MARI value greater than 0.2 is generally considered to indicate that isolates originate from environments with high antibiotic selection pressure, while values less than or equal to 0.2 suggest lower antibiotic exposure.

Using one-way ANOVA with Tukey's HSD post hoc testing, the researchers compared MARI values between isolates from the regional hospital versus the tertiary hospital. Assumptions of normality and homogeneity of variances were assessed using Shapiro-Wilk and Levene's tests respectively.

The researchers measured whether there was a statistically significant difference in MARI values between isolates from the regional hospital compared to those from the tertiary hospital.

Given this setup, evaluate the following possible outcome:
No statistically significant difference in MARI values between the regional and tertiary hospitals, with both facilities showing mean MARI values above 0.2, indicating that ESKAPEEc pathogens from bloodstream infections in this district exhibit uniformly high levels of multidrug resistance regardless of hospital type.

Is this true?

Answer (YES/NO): NO